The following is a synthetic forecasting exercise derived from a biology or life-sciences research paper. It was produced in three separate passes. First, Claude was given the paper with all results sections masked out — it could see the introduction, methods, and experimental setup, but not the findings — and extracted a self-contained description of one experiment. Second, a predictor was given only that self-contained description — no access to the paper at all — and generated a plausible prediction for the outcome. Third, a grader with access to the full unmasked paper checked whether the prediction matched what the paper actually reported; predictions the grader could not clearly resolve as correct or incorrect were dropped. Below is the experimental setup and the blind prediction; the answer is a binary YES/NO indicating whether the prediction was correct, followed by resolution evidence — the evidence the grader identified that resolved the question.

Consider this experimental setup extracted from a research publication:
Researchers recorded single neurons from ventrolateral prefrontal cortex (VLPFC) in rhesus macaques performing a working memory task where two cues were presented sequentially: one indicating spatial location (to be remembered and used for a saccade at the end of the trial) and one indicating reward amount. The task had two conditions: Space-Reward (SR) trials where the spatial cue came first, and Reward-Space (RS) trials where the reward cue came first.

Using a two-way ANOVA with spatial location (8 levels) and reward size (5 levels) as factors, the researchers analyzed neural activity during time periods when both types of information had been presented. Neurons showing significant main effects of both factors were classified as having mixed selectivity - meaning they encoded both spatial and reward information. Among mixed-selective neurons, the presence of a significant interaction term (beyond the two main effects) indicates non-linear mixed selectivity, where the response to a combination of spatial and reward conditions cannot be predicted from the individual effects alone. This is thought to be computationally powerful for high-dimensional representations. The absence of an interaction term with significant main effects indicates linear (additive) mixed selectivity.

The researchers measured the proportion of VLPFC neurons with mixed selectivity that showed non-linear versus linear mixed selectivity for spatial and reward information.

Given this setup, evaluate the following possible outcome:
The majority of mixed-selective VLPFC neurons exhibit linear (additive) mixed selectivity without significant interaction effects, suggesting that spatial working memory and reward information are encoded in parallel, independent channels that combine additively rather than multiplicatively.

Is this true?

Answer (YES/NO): YES